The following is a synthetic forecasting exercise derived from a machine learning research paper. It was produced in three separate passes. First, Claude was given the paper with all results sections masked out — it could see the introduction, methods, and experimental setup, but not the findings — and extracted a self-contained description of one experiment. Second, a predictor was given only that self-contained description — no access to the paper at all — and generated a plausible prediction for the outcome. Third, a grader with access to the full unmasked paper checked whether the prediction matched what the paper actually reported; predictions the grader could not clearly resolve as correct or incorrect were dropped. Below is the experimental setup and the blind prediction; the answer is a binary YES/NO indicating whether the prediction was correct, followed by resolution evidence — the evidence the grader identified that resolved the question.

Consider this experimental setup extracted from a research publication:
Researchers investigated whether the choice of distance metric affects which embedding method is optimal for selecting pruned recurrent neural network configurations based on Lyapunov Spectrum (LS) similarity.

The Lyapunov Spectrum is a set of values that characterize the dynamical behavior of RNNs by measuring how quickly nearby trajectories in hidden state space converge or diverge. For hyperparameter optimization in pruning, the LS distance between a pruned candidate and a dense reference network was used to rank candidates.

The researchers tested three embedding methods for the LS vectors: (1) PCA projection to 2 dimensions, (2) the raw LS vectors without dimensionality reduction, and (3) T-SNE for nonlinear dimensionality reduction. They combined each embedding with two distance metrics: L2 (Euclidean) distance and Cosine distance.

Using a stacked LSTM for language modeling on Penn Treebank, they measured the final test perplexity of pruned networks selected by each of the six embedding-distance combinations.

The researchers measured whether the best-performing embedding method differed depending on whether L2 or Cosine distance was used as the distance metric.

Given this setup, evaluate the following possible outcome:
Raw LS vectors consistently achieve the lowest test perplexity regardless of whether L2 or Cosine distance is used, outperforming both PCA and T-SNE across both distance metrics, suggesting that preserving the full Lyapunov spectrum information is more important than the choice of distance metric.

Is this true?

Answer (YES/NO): NO